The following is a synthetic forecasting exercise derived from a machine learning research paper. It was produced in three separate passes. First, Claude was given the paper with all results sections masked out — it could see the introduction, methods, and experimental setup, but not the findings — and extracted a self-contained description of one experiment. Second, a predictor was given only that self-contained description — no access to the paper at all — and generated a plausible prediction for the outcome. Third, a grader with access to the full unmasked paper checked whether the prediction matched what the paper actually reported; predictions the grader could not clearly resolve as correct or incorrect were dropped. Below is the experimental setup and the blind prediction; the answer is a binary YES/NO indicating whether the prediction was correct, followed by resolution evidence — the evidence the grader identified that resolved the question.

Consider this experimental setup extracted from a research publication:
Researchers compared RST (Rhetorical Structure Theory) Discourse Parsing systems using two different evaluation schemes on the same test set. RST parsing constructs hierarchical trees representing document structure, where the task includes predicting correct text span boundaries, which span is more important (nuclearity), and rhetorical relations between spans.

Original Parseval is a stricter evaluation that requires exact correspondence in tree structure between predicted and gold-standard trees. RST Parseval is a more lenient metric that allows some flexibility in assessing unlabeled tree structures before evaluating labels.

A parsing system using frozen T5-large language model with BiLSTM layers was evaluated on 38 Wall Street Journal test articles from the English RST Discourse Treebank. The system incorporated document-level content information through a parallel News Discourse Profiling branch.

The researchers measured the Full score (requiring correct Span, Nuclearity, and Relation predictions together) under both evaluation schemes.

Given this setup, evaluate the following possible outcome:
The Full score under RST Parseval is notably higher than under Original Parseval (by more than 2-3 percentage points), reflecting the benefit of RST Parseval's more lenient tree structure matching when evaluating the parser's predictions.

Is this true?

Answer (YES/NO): YES